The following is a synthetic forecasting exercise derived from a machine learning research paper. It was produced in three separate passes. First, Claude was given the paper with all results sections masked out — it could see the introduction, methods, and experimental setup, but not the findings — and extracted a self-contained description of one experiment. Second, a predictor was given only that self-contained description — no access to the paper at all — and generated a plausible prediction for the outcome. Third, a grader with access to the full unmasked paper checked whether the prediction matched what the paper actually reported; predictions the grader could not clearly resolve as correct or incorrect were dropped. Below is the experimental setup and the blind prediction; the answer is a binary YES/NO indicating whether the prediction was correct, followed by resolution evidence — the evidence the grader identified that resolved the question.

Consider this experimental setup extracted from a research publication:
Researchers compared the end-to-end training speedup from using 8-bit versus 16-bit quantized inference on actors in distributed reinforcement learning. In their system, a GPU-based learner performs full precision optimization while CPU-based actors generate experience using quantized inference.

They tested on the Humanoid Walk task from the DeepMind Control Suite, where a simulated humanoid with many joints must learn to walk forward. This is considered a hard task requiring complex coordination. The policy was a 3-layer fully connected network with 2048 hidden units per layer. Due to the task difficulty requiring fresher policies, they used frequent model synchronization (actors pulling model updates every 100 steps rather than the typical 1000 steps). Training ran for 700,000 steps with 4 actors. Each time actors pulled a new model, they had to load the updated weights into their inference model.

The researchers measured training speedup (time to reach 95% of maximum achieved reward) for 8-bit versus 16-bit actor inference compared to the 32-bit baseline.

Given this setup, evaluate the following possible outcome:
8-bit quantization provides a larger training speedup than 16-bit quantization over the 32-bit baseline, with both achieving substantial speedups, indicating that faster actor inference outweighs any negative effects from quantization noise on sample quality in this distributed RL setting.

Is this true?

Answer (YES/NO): NO